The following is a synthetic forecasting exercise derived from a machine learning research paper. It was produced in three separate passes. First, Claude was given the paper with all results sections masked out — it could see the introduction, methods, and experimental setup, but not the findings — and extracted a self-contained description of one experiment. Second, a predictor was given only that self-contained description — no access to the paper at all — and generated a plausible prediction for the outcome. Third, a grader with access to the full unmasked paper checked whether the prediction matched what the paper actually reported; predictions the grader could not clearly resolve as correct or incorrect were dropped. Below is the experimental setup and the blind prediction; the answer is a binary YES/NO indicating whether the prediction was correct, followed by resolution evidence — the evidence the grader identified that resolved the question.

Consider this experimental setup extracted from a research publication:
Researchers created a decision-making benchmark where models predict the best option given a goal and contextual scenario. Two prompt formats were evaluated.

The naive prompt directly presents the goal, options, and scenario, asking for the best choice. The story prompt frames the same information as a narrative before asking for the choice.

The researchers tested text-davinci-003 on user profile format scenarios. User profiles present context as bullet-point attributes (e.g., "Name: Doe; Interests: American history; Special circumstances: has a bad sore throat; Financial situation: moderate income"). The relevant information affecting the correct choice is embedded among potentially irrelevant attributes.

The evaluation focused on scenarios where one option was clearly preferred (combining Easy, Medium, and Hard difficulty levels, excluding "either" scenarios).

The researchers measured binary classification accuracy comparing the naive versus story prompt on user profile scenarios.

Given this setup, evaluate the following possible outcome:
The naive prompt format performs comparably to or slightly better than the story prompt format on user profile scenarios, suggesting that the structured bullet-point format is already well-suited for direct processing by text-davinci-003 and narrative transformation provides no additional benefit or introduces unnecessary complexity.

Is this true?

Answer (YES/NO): NO